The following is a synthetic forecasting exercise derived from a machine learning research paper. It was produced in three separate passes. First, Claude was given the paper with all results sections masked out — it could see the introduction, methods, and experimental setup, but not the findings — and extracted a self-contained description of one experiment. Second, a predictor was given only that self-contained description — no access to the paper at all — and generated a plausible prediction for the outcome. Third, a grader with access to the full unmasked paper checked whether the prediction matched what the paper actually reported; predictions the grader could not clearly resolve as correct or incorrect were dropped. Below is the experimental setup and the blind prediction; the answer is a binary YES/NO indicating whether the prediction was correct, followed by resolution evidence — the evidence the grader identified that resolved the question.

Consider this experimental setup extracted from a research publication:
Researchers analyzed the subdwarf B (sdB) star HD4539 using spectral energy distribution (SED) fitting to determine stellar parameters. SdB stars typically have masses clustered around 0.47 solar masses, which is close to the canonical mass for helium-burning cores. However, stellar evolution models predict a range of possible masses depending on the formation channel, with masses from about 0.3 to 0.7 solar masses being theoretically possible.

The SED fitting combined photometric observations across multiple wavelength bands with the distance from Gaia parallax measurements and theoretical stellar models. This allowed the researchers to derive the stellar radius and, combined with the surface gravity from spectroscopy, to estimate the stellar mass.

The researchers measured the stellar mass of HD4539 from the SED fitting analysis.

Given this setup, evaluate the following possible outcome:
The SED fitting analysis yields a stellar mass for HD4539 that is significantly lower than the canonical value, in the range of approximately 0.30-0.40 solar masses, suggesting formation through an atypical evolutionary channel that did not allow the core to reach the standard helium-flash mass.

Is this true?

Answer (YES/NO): YES